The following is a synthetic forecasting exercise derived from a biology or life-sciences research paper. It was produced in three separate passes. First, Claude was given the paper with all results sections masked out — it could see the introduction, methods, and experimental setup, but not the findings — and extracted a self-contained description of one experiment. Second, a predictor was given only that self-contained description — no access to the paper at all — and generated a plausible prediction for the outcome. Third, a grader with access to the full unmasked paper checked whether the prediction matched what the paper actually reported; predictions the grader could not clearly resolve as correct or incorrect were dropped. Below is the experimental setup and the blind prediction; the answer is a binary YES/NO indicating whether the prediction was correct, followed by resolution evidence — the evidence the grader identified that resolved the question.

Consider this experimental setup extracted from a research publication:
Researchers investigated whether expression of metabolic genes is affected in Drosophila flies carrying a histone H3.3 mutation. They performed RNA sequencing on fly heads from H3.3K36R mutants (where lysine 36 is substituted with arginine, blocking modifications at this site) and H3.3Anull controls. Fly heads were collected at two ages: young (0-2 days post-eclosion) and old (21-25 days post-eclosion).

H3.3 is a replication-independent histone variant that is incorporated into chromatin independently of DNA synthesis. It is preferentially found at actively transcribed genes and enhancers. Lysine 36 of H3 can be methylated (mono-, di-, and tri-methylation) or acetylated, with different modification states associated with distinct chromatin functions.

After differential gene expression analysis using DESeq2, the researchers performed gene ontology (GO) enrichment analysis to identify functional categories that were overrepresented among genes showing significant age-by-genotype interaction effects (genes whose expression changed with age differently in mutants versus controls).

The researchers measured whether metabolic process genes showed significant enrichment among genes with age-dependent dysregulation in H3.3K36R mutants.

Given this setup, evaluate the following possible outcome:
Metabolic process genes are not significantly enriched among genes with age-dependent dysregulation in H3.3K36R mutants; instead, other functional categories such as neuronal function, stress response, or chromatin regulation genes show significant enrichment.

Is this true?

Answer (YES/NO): NO